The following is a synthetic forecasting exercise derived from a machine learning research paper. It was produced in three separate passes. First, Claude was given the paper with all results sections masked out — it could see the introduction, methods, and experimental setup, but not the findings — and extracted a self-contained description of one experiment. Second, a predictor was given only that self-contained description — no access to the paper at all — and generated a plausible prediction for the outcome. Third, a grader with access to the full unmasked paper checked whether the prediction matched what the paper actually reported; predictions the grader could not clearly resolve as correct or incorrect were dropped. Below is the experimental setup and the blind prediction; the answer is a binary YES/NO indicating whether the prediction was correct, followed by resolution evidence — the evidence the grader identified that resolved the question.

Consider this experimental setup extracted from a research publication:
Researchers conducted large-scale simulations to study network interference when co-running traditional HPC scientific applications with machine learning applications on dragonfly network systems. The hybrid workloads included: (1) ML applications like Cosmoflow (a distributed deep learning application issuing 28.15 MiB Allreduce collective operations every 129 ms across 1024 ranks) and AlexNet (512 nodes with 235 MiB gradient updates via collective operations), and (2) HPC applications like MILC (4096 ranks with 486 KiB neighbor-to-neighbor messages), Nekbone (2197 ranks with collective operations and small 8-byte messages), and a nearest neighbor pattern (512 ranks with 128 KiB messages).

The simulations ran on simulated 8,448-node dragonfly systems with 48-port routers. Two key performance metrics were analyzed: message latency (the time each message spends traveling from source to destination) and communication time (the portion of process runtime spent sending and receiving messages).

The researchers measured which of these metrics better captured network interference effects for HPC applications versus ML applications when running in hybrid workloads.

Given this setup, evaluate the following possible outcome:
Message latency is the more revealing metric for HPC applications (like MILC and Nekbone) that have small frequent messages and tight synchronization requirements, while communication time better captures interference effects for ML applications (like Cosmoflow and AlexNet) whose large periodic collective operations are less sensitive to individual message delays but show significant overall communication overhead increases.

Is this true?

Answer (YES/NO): NO